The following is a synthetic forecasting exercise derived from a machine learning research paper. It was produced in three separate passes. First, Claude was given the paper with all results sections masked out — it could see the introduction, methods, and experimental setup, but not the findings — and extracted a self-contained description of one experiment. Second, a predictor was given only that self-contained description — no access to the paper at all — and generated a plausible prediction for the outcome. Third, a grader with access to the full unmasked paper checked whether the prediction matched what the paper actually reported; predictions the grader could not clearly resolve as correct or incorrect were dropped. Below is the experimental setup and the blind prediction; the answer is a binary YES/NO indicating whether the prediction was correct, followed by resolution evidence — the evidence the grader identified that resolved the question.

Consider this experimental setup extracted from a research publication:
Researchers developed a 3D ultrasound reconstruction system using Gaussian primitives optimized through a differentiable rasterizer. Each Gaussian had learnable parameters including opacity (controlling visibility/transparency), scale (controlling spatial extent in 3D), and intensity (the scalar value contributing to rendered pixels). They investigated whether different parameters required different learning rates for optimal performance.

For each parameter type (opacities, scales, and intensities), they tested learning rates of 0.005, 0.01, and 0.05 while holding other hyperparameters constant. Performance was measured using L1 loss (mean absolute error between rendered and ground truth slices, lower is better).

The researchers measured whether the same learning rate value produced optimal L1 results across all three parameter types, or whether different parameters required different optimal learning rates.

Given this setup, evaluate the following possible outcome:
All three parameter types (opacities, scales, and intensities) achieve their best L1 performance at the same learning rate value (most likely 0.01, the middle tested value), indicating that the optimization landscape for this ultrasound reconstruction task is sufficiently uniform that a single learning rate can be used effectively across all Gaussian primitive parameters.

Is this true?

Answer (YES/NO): NO